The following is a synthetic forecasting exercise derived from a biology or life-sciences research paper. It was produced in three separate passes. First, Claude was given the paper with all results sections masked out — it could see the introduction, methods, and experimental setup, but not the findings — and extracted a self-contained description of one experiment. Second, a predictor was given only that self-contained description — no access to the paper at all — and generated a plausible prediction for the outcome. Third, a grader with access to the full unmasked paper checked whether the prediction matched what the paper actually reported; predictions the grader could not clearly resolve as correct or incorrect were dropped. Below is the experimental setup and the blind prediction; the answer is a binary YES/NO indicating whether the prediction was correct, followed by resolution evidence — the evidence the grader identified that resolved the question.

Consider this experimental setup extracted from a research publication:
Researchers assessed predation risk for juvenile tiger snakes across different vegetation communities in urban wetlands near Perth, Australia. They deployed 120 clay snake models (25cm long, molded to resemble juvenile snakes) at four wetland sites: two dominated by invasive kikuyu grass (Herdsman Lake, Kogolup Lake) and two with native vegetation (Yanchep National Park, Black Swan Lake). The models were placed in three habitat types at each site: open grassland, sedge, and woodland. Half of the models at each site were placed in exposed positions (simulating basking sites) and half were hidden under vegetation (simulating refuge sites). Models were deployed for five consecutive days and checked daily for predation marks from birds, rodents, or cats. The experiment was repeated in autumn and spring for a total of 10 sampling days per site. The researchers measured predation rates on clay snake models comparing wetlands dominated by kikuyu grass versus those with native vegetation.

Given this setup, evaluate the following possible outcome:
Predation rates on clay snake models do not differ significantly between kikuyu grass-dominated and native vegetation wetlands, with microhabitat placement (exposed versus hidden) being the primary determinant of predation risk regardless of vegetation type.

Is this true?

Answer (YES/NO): NO